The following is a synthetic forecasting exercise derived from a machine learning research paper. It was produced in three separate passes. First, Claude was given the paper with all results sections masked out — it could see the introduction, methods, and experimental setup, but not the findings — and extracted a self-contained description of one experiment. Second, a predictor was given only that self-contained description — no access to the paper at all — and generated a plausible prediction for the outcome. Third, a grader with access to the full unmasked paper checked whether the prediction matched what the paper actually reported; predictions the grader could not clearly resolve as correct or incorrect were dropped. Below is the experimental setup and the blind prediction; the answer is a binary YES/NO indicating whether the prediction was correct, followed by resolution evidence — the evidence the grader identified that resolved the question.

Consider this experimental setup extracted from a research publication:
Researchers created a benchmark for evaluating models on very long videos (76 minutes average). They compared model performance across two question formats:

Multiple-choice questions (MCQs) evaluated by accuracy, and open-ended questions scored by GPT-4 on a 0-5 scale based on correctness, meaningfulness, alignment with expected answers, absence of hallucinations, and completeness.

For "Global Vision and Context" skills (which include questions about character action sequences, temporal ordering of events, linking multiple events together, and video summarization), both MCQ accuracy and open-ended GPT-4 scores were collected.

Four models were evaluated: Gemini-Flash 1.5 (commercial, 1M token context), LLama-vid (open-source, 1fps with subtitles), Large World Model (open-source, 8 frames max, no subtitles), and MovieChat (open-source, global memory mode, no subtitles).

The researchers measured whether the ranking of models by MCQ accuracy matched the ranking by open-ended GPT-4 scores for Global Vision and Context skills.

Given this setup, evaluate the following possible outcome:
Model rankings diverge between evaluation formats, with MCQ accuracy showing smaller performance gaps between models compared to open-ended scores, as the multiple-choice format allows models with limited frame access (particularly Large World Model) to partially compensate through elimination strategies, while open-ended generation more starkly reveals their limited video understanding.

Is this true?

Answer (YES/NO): NO